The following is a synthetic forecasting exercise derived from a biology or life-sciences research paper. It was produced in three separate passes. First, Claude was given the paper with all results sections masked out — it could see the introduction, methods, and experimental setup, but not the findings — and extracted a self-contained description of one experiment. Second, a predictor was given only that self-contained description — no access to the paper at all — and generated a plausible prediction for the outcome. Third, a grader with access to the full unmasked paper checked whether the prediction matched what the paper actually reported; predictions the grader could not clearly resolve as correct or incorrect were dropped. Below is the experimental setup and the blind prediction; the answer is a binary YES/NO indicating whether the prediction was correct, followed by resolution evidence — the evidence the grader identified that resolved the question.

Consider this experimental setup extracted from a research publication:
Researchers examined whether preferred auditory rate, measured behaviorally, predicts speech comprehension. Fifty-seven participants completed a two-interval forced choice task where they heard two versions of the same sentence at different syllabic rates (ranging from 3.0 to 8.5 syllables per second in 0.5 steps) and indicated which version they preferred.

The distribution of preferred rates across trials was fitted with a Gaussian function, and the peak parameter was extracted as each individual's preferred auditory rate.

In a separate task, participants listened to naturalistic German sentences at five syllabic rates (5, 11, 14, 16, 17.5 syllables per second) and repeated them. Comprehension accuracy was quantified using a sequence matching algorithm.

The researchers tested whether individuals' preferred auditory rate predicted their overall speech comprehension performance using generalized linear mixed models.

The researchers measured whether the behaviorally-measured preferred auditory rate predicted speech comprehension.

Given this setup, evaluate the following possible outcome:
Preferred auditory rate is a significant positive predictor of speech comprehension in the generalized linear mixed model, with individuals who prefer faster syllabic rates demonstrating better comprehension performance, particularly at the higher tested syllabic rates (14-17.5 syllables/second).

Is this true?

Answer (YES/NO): NO